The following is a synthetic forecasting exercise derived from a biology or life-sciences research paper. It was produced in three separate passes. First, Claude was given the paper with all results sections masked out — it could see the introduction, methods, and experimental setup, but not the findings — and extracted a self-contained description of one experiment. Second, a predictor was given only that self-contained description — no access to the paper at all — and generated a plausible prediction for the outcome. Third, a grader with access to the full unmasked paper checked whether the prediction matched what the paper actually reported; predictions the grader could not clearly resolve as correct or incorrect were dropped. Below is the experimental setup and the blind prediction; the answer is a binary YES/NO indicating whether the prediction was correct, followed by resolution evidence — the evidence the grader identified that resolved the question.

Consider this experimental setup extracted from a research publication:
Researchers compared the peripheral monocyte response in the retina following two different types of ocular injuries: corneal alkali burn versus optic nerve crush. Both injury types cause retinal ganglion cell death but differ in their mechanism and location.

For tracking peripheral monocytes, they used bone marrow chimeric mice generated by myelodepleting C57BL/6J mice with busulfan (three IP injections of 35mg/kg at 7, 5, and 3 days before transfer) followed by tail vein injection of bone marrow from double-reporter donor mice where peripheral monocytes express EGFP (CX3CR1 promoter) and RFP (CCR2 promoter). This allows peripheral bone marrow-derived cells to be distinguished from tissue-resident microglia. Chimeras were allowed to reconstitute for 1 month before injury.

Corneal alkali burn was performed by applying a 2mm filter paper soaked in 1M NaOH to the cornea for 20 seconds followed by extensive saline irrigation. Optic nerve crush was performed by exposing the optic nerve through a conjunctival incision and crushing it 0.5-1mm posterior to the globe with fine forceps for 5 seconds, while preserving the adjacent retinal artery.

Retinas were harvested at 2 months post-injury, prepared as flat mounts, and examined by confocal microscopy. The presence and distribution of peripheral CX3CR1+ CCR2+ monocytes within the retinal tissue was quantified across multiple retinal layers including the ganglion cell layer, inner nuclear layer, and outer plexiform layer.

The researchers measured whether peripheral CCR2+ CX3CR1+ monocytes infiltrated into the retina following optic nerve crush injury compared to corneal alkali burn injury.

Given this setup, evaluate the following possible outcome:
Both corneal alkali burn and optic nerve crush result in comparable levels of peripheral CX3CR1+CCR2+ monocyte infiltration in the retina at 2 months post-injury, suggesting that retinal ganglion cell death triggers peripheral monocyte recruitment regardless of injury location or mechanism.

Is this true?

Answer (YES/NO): NO